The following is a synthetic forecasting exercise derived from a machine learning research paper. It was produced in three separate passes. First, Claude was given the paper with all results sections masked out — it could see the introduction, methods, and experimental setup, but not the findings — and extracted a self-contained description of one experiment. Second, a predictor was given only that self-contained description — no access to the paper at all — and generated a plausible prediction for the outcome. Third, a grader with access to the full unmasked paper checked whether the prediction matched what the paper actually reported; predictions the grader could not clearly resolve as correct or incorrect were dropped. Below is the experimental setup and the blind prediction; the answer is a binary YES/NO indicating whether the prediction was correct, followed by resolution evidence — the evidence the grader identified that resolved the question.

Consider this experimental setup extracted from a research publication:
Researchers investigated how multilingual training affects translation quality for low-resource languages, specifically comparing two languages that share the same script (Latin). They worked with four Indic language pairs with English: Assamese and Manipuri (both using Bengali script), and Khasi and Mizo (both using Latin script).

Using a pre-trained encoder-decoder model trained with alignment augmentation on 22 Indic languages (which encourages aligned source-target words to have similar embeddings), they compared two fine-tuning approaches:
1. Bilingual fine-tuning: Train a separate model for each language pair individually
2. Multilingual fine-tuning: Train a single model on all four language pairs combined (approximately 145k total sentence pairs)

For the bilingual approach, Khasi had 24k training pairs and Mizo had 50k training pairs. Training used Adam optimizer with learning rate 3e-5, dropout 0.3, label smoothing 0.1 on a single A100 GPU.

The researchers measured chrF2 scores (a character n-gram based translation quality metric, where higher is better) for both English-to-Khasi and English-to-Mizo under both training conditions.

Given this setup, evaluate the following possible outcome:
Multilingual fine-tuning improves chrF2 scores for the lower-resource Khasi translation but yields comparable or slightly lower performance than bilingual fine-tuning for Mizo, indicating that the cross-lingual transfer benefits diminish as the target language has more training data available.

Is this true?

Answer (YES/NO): NO